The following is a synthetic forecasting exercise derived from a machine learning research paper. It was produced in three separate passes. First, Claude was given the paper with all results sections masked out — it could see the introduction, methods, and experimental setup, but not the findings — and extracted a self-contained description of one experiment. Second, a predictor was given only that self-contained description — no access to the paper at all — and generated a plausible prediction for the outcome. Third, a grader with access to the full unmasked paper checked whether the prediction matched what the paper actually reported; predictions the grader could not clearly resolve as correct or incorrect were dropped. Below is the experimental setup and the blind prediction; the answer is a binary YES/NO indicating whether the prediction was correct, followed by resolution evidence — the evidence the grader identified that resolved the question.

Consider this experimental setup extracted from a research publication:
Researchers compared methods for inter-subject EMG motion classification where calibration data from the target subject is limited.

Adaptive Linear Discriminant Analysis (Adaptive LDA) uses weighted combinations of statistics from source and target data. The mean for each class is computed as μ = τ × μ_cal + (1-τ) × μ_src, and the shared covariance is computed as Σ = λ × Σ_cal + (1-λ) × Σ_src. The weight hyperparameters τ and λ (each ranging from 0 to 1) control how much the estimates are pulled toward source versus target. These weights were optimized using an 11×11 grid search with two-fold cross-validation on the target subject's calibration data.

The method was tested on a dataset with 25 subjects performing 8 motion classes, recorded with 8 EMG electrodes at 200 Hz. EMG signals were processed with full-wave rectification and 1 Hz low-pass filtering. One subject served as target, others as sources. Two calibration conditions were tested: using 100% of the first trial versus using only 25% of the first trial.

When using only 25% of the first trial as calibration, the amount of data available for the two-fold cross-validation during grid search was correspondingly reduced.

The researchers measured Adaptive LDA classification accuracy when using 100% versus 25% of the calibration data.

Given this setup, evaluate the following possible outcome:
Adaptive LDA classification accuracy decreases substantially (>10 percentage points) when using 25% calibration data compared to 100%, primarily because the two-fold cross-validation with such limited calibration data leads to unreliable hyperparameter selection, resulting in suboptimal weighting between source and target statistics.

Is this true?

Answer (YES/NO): YES